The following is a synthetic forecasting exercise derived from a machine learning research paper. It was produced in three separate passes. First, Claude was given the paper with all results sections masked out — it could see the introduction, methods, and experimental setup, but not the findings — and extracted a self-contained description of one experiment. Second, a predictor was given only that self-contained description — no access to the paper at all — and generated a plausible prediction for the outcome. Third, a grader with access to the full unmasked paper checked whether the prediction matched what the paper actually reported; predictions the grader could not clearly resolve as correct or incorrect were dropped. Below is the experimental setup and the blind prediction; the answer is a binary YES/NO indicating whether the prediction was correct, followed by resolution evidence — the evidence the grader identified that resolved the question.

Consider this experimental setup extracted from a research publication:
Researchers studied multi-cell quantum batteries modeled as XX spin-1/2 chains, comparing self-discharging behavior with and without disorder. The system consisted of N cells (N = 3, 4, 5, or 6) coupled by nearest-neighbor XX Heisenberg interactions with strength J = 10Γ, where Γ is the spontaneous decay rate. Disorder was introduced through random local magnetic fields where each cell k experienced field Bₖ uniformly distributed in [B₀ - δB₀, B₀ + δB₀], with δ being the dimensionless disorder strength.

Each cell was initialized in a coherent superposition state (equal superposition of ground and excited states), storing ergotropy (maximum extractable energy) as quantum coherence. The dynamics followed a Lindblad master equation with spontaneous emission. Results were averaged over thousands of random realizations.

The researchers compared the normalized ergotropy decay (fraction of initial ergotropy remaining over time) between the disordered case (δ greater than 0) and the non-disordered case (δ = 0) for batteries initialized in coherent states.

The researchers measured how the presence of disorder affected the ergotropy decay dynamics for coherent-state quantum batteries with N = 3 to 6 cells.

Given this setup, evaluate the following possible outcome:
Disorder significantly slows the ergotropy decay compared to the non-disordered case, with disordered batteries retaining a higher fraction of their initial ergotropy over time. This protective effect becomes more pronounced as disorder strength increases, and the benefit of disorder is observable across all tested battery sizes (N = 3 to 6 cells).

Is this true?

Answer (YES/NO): YES